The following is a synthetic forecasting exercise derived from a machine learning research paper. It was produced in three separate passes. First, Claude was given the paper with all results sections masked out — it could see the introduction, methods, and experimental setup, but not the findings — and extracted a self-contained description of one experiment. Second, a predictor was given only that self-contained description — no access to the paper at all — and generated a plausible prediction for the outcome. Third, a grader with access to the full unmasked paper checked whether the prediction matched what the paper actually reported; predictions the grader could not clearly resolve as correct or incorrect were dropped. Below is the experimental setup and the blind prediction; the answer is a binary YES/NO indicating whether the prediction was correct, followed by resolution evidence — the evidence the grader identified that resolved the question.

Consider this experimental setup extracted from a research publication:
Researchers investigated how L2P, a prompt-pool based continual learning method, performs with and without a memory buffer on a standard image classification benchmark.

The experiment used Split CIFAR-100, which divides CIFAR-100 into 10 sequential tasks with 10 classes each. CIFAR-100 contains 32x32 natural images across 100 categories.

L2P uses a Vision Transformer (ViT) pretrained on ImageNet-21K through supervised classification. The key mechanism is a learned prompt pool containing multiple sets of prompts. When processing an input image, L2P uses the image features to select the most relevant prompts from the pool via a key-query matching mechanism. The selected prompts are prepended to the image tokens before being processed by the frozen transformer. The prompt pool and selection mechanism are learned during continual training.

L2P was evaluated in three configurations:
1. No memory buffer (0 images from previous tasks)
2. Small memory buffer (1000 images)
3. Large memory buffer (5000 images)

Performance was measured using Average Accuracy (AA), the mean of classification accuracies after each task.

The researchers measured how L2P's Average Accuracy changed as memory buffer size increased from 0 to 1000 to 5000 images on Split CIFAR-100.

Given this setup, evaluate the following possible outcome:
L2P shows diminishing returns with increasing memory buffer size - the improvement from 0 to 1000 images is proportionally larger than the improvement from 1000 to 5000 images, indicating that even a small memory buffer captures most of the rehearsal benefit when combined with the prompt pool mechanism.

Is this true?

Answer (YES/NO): NO